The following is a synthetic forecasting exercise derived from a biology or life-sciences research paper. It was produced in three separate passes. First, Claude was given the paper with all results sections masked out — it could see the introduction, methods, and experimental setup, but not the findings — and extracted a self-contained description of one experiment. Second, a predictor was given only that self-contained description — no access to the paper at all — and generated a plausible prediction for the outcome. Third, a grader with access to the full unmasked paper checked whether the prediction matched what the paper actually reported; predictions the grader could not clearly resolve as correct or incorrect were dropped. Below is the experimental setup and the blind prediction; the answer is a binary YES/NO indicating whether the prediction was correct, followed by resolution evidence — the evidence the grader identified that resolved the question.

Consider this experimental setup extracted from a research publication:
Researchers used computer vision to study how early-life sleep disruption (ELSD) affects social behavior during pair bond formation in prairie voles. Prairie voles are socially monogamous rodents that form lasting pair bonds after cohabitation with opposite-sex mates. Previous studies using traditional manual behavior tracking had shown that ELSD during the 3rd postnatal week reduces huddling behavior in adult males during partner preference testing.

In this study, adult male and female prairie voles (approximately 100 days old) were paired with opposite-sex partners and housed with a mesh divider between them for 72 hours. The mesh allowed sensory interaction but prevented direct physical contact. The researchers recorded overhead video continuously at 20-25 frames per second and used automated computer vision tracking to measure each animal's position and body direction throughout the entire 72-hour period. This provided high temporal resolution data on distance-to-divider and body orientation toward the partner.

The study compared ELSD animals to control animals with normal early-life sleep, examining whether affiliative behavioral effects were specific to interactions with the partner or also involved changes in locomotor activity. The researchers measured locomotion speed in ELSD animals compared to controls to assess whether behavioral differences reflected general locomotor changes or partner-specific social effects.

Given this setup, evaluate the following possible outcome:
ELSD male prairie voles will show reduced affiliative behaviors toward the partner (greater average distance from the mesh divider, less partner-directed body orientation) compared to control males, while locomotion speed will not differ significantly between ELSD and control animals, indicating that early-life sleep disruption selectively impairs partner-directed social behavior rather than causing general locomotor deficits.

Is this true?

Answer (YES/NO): YES